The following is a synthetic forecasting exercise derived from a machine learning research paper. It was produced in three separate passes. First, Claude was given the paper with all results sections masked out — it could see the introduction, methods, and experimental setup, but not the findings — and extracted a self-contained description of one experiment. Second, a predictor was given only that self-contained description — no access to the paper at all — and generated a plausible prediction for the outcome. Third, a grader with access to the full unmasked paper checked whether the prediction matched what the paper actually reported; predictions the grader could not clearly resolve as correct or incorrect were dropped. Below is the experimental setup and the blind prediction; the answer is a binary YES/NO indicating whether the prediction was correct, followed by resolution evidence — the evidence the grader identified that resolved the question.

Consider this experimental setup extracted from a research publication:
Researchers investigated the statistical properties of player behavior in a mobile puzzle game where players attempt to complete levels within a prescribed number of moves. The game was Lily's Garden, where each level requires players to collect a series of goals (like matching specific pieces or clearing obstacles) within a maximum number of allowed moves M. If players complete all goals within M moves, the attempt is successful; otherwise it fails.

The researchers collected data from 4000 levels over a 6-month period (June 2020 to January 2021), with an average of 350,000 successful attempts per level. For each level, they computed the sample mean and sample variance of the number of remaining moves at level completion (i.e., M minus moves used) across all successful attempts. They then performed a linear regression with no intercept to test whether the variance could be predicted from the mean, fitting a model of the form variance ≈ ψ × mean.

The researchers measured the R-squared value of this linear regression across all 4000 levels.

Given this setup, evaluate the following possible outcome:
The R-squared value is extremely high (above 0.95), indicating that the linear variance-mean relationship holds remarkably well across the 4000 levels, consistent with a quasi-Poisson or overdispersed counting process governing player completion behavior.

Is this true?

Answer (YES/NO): NO